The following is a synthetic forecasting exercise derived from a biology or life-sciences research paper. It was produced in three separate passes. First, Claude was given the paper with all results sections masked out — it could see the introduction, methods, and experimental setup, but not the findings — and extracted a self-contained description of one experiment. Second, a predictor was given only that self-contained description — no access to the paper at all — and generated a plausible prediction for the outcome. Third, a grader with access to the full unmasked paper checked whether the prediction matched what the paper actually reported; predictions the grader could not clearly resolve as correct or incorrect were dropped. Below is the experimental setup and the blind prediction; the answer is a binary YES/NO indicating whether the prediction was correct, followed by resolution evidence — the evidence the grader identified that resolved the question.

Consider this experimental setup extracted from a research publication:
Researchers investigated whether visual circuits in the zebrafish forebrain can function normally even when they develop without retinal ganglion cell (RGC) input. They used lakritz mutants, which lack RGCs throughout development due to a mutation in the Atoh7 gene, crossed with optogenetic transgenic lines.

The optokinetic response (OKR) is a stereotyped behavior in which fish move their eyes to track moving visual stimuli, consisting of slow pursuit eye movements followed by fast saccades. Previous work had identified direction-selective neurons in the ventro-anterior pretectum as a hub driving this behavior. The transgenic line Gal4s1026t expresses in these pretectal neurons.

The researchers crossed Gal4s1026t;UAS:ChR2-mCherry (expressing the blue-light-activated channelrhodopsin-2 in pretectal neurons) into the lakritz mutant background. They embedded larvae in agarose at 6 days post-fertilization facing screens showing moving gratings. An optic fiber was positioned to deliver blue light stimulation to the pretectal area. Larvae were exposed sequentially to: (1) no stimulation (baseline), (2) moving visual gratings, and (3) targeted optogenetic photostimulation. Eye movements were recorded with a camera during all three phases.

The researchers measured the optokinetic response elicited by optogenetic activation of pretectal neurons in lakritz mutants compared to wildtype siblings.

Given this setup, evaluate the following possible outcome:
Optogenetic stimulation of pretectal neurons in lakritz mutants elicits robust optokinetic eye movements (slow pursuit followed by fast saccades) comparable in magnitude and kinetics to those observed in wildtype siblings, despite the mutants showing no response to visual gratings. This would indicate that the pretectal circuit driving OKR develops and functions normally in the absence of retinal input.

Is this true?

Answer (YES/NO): YES